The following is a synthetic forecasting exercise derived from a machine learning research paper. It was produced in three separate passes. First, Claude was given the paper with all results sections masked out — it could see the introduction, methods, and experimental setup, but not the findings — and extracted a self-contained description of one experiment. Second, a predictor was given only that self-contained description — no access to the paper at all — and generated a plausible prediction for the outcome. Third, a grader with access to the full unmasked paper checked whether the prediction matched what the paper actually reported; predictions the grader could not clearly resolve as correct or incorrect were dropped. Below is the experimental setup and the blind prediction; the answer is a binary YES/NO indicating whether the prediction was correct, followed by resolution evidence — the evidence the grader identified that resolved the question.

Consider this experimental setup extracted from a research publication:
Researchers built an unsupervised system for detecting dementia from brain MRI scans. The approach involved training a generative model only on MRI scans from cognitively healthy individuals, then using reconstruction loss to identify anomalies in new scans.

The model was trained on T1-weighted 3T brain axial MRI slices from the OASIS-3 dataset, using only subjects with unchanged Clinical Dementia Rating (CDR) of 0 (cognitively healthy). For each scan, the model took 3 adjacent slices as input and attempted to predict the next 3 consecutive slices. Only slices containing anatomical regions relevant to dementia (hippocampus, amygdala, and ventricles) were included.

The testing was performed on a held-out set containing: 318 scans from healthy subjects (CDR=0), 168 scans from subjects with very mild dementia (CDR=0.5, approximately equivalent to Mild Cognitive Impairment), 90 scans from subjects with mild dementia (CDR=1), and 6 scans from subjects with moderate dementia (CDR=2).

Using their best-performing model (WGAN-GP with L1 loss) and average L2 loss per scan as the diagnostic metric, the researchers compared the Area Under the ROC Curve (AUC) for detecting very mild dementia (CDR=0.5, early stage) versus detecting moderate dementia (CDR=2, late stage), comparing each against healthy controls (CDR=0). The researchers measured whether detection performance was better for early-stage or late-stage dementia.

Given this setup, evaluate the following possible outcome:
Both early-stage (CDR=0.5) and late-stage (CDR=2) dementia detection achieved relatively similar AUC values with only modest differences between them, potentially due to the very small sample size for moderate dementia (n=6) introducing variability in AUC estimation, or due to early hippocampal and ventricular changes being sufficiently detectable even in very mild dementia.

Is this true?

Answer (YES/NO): NO